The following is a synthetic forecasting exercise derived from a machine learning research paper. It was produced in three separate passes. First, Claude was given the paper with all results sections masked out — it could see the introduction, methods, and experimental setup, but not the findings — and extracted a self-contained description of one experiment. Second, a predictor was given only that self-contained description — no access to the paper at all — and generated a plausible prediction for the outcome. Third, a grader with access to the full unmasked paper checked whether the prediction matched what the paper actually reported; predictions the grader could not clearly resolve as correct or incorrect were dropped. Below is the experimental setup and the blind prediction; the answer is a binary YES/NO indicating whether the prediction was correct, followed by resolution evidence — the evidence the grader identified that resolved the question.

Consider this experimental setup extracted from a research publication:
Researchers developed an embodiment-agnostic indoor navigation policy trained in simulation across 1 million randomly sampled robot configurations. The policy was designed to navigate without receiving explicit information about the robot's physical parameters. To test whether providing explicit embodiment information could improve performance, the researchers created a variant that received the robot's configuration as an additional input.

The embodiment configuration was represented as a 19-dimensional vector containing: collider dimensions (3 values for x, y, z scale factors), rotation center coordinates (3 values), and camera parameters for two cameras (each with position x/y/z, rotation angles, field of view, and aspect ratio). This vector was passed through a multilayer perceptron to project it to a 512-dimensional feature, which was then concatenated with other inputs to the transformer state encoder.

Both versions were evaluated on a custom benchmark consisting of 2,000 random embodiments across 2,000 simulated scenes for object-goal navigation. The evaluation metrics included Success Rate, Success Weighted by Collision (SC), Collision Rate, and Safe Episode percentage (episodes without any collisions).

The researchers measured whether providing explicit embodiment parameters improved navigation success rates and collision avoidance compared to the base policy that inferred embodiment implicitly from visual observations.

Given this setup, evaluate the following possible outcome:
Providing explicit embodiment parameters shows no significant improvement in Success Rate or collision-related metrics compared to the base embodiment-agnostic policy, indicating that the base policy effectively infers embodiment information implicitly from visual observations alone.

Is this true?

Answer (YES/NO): YES